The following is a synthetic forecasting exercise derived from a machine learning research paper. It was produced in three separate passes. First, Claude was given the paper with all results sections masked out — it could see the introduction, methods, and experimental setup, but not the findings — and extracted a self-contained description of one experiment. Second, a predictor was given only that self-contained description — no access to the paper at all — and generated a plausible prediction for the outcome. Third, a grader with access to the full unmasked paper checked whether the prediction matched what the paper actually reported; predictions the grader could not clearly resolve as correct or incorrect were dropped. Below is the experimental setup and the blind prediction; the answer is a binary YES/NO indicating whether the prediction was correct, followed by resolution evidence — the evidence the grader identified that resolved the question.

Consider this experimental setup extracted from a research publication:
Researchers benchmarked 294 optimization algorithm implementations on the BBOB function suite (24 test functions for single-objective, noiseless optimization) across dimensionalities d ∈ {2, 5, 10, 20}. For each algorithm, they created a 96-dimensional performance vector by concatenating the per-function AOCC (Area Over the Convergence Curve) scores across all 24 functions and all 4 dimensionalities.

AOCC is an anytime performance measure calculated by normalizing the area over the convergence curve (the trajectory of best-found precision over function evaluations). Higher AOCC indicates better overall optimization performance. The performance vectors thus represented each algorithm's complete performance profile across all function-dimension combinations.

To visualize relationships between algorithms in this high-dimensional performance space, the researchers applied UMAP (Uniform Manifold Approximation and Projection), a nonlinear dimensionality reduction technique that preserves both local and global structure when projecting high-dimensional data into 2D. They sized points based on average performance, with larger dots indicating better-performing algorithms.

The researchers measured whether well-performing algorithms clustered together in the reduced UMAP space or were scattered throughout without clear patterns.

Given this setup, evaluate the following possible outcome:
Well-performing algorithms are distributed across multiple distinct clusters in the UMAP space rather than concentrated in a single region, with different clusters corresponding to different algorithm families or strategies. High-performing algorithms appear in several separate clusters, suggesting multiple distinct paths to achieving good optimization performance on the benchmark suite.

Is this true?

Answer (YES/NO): NO